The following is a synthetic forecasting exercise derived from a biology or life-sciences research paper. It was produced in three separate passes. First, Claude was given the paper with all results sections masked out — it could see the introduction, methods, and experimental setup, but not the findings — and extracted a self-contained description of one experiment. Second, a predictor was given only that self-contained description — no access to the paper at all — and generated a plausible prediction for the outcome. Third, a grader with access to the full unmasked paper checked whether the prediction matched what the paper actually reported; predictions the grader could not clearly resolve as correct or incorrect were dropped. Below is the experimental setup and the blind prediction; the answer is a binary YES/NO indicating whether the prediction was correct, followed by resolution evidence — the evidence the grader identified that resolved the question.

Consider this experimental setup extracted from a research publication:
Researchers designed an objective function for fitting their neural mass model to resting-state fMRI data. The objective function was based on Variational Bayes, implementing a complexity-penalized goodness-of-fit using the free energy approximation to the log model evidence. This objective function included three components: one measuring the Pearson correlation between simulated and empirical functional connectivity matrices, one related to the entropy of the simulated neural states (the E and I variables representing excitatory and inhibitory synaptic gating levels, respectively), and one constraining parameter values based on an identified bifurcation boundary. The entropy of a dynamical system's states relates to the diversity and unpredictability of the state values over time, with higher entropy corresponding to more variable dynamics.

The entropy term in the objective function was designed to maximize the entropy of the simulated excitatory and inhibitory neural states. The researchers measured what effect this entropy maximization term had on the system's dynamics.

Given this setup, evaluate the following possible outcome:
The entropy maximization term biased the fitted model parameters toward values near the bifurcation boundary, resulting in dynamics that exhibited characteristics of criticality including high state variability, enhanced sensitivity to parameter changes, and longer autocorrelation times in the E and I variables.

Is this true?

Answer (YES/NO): NO